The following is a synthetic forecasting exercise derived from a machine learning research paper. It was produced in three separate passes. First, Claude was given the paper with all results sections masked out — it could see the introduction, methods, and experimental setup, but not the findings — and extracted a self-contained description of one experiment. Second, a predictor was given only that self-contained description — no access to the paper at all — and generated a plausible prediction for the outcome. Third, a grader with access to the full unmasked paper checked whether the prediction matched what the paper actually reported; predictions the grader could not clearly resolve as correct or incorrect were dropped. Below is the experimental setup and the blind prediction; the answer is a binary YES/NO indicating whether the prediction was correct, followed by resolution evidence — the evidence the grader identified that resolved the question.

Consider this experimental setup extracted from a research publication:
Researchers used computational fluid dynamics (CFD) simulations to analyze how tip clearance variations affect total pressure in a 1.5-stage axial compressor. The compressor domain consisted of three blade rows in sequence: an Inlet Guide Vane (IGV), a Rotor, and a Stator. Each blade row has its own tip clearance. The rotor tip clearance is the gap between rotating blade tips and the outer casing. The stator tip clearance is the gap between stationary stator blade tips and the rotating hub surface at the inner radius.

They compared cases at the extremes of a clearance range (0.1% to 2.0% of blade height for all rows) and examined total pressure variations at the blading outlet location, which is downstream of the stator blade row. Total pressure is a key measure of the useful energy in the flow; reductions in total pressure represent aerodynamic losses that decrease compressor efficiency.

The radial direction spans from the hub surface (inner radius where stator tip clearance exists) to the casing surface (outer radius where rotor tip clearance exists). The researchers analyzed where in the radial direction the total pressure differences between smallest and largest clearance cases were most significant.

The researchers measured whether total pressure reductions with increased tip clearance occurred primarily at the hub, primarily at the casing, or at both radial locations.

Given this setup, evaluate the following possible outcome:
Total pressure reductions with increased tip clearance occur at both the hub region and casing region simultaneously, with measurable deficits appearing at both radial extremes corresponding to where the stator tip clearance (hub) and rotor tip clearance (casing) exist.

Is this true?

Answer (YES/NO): YES